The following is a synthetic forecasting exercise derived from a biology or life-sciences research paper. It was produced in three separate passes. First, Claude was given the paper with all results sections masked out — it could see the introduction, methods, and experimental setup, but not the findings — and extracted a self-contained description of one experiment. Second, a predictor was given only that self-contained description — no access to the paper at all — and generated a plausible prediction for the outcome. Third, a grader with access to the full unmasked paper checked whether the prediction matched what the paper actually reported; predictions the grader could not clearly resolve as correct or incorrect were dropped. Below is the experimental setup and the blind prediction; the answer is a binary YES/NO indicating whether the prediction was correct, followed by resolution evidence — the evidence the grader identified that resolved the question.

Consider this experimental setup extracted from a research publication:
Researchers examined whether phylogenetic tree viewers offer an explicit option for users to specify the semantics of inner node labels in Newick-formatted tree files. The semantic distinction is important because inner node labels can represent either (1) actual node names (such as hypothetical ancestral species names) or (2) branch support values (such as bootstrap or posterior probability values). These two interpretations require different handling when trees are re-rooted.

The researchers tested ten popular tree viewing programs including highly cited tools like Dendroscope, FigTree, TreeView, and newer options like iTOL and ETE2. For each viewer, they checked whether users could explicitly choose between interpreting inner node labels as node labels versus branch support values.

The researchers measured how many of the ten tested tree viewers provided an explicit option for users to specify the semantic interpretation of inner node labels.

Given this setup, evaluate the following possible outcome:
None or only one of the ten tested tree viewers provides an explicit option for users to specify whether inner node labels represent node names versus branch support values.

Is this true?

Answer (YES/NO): NO